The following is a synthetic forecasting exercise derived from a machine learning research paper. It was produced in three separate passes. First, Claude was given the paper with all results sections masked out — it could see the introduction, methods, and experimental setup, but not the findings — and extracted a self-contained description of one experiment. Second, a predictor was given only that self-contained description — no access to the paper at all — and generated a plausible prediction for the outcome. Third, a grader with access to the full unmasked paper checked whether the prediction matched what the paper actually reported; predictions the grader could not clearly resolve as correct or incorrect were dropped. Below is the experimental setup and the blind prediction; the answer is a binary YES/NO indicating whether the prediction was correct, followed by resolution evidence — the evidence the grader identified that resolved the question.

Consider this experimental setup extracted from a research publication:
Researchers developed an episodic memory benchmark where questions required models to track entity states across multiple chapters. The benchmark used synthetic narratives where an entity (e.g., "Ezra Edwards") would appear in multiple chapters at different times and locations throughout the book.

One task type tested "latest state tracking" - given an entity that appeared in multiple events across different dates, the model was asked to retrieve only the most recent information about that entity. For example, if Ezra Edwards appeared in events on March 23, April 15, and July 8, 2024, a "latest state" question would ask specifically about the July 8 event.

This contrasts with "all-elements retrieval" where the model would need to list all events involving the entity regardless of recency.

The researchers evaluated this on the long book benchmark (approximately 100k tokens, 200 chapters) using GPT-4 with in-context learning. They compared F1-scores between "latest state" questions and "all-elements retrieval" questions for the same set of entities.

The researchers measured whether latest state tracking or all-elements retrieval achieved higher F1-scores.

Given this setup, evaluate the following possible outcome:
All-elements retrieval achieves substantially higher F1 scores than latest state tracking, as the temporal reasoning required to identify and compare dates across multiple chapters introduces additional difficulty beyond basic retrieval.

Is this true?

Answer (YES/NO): NO